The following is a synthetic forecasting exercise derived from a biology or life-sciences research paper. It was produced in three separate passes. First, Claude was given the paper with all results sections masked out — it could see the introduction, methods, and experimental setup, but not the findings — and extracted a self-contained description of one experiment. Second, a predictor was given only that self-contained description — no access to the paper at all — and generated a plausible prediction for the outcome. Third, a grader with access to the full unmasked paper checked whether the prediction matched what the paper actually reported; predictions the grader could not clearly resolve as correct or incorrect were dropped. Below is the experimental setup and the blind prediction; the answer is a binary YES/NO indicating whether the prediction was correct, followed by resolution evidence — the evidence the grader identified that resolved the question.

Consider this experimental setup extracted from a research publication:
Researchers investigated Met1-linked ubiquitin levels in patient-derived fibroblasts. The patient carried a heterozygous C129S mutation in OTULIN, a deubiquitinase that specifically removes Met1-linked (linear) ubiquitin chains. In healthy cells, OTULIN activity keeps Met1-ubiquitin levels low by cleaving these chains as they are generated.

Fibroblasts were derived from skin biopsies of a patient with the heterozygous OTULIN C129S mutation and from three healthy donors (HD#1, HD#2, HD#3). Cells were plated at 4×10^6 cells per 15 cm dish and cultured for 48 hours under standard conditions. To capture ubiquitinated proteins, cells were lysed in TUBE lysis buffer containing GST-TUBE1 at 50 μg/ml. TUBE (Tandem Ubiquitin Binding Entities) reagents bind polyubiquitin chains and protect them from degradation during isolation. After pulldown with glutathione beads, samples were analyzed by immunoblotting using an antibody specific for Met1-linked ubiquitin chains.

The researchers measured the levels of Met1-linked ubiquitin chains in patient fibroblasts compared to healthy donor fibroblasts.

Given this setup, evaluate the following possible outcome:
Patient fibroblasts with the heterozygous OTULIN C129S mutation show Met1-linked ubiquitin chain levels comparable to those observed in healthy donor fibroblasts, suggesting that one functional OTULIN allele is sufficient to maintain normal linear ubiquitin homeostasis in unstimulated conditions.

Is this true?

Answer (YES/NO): NO